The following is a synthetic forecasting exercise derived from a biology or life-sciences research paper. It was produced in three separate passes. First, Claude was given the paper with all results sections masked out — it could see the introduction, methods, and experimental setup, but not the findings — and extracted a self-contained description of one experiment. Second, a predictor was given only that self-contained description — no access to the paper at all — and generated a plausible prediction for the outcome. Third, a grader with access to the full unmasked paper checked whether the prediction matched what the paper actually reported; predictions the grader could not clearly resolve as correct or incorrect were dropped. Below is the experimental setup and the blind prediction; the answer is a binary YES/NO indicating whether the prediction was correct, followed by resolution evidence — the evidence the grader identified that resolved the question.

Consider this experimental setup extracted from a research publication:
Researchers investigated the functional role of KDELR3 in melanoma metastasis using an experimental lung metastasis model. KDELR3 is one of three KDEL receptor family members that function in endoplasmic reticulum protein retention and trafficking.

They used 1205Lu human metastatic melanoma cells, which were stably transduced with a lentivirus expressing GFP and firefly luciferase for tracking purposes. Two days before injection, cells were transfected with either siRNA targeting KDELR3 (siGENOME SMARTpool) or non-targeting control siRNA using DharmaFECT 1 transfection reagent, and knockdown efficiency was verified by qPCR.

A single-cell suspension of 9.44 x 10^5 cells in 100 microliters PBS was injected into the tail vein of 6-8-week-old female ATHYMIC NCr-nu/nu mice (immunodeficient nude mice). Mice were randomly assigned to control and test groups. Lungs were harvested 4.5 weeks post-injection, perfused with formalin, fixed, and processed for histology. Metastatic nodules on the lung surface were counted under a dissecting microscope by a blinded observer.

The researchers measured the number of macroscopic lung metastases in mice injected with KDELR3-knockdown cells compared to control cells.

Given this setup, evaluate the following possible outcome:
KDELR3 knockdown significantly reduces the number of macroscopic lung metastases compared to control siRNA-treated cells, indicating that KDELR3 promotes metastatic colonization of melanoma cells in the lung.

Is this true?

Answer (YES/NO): YES